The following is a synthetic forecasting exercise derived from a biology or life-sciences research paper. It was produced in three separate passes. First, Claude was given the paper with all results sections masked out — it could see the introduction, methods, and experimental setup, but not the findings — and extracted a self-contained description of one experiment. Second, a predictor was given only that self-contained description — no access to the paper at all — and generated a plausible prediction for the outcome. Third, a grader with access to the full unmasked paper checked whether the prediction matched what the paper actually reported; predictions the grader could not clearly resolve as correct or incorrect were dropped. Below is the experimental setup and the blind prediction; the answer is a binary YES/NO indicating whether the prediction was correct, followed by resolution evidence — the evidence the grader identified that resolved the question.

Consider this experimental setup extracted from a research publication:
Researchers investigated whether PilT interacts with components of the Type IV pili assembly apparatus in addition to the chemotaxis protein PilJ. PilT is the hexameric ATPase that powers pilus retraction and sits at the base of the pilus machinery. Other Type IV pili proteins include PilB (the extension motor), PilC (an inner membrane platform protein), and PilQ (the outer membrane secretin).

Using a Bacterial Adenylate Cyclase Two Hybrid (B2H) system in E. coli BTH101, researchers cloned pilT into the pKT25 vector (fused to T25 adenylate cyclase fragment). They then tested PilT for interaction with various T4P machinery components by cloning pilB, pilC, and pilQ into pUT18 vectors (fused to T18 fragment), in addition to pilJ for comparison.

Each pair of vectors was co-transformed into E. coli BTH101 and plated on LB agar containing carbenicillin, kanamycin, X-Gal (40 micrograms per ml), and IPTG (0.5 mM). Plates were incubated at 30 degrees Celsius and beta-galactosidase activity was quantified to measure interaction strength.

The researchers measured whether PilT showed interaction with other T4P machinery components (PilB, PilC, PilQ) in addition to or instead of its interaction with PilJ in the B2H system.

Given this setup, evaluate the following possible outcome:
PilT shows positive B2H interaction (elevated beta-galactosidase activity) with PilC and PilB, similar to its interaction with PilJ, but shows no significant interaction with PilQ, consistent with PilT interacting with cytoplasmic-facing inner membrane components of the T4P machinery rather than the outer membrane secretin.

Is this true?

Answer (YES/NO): NO